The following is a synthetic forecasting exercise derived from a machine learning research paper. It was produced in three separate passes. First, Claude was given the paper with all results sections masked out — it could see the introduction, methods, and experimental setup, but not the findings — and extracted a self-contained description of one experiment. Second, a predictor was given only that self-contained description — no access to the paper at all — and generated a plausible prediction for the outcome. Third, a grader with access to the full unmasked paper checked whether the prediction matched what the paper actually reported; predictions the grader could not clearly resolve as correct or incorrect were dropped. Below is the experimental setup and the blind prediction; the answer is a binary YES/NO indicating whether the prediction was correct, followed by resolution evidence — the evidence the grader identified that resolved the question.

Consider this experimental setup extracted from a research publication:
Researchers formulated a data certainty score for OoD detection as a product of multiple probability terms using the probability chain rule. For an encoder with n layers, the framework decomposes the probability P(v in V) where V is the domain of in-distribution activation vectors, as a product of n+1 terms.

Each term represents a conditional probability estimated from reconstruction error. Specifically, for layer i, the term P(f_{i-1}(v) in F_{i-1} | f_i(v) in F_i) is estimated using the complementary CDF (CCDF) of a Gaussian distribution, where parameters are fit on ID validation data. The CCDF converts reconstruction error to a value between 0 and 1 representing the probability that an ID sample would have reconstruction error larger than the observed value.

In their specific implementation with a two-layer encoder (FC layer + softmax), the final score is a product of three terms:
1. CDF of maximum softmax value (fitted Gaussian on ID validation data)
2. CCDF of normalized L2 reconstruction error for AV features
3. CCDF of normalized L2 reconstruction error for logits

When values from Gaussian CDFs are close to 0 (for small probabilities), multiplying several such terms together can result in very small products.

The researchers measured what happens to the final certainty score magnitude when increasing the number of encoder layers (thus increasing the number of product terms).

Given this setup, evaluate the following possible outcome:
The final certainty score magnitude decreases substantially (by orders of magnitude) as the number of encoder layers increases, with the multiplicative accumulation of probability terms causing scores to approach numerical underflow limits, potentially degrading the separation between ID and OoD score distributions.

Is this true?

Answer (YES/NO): YES